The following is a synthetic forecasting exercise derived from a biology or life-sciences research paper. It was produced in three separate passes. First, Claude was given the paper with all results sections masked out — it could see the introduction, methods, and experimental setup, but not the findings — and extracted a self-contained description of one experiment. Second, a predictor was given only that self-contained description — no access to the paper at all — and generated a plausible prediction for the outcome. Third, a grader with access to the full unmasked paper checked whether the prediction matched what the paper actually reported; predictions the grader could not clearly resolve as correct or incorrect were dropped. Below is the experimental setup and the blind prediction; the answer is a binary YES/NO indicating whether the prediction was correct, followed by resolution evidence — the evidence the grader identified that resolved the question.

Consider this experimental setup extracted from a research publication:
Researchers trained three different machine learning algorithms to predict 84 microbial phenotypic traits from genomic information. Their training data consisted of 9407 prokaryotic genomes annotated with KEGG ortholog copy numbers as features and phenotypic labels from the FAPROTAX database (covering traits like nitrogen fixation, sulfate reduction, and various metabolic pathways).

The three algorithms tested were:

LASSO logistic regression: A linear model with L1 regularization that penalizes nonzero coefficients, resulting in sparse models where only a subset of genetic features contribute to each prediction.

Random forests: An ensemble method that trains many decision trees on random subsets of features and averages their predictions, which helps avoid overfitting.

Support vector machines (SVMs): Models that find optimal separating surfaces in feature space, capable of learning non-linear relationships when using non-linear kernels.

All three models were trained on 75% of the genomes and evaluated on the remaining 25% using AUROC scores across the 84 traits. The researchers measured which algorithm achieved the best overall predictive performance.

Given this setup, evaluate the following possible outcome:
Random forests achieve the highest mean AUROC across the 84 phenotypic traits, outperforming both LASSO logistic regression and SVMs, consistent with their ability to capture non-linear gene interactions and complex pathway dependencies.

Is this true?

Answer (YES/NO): NO